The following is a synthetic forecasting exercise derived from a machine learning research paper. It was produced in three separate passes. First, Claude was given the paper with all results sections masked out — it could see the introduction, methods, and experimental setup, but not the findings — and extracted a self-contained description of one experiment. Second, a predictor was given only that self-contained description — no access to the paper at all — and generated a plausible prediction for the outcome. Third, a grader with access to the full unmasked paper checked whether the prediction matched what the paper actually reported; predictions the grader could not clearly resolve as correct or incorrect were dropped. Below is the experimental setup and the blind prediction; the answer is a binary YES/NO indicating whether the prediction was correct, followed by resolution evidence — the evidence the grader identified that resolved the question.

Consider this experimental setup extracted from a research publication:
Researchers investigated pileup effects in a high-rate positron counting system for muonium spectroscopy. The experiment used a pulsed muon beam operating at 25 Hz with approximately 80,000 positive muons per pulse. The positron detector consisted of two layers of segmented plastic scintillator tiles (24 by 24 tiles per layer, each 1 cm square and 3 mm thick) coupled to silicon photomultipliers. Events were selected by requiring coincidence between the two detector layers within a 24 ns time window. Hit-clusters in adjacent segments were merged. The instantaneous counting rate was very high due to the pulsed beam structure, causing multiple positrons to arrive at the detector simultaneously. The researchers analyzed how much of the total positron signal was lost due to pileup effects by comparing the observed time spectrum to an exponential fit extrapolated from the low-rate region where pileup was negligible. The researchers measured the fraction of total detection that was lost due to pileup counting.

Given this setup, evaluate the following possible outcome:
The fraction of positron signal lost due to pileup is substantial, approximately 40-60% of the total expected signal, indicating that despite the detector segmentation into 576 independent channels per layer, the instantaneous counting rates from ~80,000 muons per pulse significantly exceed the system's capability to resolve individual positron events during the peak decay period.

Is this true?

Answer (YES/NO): NO